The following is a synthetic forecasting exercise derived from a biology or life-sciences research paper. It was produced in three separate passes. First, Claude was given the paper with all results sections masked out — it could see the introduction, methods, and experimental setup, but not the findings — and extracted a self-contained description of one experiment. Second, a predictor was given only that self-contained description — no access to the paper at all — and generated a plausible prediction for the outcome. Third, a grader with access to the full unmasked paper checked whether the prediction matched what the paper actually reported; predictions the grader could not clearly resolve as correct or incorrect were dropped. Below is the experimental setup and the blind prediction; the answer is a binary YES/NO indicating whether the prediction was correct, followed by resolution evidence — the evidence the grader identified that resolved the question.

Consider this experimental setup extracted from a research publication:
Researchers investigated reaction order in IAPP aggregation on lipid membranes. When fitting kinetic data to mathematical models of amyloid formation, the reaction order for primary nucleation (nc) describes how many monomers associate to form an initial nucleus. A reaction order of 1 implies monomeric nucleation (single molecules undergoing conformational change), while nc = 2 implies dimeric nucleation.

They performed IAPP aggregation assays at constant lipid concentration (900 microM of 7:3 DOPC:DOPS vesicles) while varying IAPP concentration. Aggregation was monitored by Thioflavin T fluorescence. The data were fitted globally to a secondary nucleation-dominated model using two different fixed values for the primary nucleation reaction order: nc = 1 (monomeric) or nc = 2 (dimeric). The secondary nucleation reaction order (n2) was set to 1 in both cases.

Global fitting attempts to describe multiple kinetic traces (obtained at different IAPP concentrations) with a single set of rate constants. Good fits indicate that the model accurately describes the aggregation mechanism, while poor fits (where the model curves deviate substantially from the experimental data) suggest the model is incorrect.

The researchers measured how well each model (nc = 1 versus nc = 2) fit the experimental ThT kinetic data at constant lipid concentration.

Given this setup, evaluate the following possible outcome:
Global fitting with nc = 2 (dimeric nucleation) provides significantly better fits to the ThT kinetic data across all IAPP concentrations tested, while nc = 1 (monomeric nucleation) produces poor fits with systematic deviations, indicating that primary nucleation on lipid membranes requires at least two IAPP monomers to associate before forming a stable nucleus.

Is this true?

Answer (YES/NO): NO